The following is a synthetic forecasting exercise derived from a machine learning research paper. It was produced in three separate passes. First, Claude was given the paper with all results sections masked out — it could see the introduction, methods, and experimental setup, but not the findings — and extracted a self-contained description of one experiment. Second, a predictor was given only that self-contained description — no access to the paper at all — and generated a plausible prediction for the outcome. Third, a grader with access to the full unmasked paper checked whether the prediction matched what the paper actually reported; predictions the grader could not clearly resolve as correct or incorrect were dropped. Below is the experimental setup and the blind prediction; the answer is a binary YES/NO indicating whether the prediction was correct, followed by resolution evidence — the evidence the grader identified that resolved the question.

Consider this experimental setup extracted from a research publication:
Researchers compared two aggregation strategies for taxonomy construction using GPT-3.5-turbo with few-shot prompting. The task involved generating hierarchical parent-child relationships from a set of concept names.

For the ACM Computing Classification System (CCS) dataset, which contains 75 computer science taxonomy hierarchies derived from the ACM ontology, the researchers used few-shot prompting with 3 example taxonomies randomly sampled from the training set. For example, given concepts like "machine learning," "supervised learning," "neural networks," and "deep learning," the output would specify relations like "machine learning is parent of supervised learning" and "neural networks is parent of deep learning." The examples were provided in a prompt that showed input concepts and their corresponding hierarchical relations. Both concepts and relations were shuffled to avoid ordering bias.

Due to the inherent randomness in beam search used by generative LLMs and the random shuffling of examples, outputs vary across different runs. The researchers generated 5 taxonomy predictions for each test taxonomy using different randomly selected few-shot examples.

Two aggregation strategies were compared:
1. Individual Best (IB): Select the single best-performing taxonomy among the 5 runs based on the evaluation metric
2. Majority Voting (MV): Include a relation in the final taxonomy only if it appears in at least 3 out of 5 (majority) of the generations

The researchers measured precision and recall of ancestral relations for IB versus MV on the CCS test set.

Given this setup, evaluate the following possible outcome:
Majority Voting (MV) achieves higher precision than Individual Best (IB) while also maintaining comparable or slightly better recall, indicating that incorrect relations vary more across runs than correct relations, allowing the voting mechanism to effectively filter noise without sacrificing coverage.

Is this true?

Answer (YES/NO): NO